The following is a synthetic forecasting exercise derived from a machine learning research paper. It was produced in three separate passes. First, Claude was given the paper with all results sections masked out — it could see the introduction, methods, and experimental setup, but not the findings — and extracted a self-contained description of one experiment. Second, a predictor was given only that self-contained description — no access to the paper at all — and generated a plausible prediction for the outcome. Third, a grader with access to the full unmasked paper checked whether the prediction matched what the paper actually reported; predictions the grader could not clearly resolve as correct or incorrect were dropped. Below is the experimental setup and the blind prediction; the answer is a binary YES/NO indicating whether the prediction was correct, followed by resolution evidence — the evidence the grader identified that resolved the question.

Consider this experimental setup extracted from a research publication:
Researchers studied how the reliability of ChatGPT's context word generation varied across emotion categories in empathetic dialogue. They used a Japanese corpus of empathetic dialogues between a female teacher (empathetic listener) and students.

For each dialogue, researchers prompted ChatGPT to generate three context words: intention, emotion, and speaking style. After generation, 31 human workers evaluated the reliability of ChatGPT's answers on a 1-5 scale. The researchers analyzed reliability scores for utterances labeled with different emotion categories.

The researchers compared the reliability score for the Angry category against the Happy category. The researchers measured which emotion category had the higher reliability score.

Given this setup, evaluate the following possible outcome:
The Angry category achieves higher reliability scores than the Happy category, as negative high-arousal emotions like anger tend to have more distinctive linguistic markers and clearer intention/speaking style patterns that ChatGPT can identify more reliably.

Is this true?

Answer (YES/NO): NO